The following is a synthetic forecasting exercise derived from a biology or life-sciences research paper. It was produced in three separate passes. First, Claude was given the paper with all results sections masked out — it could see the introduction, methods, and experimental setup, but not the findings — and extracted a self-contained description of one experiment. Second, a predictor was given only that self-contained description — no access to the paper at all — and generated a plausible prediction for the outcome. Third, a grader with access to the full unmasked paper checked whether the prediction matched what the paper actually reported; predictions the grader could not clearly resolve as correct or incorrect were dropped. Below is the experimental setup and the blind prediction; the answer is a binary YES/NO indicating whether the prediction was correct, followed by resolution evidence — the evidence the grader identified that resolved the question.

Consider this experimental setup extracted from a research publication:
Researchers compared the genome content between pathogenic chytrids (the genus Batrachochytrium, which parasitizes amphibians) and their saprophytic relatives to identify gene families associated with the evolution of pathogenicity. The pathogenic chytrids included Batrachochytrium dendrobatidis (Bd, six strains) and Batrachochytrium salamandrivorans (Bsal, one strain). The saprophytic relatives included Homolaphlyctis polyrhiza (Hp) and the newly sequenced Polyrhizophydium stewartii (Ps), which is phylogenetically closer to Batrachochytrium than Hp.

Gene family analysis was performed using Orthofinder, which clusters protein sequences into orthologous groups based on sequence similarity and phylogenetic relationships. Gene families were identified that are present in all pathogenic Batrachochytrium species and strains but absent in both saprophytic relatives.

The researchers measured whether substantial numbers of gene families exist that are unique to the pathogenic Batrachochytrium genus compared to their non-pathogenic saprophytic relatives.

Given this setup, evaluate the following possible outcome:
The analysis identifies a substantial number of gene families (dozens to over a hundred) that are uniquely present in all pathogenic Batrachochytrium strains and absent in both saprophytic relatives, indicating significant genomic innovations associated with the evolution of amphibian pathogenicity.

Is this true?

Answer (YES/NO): YES